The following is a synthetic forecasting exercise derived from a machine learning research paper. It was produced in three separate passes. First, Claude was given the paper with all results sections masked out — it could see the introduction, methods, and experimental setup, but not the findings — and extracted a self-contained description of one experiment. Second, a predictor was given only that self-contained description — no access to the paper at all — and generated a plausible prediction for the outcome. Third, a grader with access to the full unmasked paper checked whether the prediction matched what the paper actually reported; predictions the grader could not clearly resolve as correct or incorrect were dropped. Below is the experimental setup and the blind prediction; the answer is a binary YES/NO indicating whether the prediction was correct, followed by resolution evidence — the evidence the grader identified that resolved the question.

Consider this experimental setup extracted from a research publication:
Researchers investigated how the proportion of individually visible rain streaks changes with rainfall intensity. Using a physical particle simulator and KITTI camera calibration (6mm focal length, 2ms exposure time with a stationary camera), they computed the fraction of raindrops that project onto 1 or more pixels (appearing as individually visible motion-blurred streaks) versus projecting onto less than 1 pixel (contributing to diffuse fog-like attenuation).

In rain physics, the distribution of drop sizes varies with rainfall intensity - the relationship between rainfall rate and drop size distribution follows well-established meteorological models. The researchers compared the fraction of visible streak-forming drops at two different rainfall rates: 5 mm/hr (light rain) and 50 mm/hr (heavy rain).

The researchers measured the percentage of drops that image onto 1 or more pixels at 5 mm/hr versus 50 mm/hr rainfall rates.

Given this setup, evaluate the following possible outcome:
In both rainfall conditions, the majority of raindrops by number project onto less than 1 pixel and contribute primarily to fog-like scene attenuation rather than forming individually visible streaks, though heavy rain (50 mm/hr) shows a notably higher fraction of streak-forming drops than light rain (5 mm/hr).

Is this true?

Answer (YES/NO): YES